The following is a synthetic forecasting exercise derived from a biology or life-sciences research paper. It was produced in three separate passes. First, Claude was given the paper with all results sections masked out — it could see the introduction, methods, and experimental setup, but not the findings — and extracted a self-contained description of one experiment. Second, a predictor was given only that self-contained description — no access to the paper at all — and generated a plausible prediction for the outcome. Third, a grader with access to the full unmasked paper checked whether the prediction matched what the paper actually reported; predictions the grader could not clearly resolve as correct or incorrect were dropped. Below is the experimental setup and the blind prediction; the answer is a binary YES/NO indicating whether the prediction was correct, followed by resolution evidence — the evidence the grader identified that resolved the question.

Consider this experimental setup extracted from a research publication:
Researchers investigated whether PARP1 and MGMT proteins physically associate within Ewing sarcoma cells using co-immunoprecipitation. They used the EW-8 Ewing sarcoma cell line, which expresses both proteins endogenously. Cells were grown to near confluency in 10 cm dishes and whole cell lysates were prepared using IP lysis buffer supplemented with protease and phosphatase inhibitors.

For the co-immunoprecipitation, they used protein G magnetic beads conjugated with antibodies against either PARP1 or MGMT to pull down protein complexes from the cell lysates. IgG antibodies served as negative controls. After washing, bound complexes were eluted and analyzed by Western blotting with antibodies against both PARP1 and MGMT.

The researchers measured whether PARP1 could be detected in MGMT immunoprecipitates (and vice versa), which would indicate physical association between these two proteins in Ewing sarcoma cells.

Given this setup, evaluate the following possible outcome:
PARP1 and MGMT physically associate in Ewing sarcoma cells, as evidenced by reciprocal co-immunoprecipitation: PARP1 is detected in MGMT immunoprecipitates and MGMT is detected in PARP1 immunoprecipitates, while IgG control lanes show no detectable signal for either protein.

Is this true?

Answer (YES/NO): YES